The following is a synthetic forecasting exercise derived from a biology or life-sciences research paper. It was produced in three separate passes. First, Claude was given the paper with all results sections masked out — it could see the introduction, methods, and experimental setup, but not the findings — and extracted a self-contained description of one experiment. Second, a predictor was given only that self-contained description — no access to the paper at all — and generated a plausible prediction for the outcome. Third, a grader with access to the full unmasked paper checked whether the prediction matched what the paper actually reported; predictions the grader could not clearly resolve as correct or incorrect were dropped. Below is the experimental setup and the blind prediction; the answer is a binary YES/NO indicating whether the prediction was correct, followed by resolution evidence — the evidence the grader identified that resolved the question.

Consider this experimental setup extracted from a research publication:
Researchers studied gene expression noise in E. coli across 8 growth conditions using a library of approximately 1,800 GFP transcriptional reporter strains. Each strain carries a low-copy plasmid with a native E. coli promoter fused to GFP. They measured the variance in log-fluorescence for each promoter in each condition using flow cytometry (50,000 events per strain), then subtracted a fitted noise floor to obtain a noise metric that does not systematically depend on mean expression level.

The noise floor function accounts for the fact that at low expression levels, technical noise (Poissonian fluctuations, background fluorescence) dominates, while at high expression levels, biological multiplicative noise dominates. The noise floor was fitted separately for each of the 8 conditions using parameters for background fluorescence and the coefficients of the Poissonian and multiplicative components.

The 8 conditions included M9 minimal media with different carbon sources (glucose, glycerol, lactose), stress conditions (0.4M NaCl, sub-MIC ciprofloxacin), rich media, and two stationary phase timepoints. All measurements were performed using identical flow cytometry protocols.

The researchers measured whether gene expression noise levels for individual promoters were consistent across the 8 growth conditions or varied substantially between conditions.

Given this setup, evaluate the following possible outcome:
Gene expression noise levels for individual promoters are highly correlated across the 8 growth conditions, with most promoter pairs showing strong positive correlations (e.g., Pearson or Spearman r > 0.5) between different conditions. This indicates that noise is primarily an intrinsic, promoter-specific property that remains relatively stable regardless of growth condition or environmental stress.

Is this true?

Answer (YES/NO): NO